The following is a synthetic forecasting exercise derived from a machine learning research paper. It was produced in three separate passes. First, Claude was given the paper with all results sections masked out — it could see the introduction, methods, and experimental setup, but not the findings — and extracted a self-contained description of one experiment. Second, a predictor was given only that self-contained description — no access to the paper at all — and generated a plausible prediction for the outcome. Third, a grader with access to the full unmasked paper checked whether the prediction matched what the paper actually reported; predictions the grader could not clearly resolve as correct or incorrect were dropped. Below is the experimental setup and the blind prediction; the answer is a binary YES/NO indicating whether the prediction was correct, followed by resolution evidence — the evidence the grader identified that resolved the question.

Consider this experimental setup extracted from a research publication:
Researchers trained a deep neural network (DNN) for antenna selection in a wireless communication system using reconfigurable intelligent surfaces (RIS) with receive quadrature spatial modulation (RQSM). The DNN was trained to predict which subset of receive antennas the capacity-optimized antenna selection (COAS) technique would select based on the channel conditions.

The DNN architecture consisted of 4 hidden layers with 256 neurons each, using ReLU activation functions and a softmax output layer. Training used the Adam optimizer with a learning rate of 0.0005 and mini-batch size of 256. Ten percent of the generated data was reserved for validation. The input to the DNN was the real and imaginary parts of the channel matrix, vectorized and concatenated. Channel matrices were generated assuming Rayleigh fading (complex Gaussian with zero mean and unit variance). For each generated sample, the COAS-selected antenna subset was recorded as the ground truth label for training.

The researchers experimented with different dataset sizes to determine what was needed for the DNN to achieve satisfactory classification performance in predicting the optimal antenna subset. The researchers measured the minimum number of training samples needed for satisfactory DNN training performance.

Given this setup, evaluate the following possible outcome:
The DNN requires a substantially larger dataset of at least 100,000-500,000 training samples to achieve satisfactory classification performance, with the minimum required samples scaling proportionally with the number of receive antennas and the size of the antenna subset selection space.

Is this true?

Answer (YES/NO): NO